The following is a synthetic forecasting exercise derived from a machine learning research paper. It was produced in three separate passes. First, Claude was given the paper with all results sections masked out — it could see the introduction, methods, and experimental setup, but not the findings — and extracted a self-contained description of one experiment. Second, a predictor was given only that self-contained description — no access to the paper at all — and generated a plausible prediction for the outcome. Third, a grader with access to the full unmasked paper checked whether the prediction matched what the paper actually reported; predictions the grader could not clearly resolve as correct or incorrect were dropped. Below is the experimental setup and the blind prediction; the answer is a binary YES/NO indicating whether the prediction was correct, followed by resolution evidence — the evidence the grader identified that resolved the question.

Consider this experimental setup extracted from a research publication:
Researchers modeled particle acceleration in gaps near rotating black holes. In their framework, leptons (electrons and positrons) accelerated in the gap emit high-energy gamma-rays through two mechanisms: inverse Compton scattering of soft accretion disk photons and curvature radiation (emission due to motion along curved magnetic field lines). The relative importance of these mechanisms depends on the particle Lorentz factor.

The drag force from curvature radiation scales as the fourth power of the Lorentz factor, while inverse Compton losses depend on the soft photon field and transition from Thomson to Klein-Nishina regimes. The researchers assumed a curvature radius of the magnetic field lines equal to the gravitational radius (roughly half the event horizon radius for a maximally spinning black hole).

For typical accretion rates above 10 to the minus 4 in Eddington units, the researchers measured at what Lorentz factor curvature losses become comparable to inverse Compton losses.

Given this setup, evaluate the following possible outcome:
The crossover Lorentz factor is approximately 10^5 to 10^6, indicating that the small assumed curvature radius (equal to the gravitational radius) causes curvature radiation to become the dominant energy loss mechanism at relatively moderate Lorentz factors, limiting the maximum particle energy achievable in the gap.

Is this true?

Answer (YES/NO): NO